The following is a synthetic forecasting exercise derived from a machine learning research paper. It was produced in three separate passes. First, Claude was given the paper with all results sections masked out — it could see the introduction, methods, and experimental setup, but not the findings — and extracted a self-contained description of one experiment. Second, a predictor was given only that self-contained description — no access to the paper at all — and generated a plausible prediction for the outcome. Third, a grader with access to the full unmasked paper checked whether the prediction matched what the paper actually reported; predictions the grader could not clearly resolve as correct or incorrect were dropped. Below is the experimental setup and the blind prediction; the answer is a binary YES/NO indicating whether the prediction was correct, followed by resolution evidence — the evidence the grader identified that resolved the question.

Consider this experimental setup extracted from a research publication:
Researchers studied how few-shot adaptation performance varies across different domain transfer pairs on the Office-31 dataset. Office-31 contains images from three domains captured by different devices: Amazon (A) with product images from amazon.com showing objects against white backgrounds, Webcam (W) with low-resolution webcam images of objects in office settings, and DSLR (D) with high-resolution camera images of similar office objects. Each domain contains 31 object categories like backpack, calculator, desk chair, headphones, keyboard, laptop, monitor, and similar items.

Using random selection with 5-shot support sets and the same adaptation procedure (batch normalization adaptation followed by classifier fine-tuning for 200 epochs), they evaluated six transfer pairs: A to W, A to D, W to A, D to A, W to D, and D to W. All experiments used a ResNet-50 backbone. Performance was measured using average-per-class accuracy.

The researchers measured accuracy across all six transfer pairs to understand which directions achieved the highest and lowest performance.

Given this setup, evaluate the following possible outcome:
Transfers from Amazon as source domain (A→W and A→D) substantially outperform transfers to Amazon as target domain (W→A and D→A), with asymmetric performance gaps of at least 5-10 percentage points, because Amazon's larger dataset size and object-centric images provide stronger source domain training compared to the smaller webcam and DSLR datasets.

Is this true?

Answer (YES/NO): YES